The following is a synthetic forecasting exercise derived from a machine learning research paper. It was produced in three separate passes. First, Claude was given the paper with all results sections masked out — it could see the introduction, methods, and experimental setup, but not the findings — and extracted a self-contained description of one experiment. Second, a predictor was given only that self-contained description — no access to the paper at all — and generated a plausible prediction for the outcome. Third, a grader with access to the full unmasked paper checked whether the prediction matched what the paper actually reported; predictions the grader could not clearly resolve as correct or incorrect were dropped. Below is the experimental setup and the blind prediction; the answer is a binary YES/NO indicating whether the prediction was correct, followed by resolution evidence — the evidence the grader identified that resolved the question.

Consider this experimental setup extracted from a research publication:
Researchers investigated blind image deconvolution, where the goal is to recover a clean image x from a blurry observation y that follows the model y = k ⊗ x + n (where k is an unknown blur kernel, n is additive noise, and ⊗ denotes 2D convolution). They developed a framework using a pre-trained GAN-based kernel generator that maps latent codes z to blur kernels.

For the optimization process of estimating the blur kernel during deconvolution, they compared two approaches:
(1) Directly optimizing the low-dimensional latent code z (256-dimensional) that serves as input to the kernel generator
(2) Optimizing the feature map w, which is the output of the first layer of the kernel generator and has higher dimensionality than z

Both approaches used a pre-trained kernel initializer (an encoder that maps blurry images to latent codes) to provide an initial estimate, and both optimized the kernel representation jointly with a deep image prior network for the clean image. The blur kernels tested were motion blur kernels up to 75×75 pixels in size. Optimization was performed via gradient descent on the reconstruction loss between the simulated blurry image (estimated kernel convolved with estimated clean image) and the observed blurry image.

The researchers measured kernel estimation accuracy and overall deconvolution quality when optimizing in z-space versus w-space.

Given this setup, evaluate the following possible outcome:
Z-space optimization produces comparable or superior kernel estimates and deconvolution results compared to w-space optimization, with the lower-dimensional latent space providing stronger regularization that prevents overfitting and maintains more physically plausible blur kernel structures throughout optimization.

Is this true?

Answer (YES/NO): NO